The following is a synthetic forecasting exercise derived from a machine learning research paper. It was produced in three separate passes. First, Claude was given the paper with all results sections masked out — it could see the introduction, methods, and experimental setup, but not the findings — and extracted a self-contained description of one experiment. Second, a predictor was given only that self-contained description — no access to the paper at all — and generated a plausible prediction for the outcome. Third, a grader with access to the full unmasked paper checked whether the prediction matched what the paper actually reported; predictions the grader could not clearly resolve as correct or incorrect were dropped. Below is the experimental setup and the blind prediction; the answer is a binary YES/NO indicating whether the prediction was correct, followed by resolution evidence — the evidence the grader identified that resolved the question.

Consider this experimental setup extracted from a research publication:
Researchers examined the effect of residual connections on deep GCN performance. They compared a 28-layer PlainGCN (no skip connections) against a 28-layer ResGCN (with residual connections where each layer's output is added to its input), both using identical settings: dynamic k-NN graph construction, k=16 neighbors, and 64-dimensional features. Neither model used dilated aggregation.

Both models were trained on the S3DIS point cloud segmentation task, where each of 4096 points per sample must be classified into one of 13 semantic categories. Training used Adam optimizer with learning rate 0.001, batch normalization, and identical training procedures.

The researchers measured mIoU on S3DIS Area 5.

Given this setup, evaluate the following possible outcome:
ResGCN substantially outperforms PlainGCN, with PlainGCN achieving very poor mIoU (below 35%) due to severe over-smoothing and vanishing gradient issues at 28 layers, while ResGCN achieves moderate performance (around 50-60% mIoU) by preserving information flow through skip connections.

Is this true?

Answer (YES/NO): NO